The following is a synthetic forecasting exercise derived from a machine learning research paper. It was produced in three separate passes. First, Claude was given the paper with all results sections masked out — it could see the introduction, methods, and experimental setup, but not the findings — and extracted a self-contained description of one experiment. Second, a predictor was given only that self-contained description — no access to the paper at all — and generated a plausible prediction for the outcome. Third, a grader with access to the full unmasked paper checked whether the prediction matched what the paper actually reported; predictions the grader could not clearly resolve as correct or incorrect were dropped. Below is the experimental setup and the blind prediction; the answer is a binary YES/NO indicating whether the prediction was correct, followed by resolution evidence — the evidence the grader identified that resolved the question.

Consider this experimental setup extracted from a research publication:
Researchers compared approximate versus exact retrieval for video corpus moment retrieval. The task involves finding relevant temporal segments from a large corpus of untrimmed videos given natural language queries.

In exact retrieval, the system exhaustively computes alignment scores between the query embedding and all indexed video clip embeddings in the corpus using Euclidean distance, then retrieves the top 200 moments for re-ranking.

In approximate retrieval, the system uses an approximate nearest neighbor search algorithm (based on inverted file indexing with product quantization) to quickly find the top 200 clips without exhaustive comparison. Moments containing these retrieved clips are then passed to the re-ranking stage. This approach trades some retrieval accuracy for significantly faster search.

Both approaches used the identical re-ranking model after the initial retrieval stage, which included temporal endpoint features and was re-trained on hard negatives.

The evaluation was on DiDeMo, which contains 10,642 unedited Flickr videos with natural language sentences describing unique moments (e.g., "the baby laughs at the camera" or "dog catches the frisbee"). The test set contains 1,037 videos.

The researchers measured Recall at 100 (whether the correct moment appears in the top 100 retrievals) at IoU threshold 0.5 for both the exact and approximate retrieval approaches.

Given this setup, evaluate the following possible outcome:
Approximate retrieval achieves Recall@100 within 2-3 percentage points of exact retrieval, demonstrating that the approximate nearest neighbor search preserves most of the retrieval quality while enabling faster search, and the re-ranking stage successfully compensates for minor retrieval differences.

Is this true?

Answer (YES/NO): NO